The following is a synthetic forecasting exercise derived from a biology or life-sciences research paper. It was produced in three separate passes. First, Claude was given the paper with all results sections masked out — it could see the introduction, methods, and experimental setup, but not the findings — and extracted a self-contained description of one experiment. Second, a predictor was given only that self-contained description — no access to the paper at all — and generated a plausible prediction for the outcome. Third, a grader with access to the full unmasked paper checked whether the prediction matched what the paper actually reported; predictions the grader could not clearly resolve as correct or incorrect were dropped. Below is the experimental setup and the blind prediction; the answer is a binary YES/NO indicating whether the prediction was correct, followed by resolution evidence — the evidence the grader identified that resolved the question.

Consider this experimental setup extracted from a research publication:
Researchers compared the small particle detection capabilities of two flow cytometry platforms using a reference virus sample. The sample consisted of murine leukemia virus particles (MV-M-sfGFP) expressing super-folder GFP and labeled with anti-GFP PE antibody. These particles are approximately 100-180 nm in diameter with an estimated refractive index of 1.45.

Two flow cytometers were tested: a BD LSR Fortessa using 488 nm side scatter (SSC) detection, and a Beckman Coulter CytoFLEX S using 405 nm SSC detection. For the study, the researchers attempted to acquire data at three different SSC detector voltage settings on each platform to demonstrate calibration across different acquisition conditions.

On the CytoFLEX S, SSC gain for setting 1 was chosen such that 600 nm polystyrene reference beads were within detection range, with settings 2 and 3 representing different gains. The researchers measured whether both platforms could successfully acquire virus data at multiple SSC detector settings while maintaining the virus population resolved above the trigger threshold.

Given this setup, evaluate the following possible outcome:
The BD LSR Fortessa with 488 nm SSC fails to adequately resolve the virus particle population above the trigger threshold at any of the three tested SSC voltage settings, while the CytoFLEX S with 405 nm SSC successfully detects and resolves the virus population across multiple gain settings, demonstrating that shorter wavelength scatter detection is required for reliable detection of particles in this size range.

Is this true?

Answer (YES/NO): NO